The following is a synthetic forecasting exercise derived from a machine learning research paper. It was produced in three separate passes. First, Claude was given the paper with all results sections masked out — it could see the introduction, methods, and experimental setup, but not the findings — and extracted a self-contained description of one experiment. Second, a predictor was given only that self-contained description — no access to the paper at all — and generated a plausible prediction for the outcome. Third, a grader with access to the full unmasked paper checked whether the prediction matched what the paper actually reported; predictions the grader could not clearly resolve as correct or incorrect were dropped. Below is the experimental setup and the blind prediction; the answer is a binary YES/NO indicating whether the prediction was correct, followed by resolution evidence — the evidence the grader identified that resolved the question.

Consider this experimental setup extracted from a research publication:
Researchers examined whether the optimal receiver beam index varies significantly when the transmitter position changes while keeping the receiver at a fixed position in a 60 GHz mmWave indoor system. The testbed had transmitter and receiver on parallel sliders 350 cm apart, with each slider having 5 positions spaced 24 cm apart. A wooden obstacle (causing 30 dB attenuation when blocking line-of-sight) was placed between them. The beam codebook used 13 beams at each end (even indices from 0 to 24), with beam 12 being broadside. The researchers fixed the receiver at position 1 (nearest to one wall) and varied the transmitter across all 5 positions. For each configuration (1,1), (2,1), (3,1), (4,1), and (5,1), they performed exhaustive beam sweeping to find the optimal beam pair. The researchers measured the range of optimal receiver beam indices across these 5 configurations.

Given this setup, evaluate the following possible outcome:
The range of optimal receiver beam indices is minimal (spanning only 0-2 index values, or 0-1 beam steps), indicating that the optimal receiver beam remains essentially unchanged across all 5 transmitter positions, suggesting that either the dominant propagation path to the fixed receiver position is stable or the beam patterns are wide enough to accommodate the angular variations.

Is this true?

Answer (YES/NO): NO